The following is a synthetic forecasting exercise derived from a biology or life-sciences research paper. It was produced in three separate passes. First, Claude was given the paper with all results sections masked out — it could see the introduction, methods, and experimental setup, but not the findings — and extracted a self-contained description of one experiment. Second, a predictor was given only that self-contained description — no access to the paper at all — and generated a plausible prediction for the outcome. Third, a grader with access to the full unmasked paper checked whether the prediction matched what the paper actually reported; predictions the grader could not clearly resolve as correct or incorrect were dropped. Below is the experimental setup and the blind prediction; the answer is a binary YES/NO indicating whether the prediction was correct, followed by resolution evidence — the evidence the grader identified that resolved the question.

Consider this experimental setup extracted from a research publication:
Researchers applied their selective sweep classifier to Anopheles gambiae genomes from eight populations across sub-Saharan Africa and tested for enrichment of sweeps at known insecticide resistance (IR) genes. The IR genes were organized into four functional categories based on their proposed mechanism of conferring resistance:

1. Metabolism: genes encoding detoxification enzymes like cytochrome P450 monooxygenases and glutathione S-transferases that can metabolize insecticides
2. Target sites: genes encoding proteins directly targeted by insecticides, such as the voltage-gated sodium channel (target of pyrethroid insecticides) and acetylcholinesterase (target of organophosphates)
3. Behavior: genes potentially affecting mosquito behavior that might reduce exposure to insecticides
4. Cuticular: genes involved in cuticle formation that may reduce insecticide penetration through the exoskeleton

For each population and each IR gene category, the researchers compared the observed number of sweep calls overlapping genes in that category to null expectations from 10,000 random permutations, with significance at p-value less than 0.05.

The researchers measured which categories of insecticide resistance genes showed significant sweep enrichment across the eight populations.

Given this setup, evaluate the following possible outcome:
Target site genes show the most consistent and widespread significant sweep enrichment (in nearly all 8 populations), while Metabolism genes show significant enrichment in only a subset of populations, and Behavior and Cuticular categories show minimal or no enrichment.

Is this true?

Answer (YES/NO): NO